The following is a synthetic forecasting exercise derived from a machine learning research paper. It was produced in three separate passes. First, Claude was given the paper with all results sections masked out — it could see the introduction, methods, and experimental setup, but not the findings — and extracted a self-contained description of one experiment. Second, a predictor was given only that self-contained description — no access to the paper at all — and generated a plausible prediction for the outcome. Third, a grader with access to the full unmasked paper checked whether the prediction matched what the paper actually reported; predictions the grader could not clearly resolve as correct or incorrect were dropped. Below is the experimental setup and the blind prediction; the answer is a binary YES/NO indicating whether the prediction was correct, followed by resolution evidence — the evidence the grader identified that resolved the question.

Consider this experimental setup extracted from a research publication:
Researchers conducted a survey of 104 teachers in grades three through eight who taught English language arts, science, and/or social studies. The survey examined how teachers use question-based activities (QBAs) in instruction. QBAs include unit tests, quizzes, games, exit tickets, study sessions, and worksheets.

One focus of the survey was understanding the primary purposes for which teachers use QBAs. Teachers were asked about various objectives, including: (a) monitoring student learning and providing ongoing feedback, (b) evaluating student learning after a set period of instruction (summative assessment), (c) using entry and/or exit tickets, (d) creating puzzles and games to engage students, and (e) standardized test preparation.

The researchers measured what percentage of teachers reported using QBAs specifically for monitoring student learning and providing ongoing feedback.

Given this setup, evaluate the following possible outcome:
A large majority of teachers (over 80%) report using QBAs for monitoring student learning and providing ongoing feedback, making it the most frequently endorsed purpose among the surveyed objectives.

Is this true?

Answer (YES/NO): NO